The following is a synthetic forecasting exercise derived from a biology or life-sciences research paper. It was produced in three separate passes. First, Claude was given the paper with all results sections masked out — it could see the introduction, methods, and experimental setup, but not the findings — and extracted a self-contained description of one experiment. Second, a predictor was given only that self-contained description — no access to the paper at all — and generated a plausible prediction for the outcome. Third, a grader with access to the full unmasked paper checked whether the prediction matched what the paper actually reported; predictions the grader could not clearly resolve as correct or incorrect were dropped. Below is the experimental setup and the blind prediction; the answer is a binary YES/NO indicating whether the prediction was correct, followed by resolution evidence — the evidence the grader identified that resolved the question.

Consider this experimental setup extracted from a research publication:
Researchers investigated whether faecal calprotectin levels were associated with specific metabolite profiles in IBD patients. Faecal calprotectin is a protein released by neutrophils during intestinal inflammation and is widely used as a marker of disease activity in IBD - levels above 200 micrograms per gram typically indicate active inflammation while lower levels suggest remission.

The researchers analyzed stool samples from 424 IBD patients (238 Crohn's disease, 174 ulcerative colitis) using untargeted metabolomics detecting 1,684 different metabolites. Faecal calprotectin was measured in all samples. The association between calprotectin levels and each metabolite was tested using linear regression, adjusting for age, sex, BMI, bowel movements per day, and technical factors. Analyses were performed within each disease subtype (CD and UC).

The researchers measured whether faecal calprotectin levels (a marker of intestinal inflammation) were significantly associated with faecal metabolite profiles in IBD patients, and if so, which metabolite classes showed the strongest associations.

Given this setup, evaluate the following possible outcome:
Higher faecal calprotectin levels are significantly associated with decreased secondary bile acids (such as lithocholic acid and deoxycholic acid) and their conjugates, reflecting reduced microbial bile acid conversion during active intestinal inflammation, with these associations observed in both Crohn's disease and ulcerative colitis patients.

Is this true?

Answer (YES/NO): NO